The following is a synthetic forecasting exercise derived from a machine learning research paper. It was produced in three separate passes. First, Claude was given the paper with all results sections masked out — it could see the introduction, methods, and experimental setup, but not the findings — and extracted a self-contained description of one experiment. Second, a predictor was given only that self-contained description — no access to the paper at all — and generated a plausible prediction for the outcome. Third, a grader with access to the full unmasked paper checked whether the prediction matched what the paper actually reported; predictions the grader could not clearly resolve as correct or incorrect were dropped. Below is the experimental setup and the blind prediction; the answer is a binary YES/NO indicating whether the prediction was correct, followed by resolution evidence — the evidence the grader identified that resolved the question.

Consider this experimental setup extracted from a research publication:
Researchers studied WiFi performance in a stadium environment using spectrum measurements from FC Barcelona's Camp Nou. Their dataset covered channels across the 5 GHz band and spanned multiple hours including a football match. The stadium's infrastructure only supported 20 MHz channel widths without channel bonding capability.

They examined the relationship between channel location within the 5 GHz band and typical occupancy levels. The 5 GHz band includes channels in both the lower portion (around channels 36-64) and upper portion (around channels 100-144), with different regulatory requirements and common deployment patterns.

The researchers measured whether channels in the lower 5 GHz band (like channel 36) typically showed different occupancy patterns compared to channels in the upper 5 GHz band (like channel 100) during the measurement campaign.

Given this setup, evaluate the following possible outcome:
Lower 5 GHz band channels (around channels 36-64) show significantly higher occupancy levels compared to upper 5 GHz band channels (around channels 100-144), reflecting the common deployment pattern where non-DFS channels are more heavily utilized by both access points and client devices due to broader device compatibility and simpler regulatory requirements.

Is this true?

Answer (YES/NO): NO